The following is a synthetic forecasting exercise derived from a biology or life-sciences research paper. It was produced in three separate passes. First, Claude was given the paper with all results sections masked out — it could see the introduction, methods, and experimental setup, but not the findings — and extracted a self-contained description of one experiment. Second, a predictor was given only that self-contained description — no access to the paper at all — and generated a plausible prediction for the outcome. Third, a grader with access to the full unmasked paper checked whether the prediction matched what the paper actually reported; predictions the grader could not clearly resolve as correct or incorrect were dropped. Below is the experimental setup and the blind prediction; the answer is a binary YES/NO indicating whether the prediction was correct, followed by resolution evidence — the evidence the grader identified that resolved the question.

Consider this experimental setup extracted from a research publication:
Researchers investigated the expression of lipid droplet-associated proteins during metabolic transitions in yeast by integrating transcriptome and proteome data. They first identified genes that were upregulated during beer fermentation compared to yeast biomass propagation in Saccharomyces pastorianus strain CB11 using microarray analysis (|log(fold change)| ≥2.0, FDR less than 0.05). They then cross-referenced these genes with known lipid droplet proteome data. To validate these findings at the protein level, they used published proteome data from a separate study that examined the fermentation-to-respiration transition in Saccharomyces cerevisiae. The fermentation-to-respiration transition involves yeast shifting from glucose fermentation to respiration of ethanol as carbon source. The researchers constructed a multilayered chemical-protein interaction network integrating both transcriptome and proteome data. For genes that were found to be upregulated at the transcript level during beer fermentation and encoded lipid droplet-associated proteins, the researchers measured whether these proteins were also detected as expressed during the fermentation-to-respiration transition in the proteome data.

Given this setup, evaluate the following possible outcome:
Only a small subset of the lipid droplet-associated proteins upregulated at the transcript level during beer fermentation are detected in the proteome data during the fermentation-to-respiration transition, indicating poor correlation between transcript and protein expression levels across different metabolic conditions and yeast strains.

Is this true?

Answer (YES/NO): NO